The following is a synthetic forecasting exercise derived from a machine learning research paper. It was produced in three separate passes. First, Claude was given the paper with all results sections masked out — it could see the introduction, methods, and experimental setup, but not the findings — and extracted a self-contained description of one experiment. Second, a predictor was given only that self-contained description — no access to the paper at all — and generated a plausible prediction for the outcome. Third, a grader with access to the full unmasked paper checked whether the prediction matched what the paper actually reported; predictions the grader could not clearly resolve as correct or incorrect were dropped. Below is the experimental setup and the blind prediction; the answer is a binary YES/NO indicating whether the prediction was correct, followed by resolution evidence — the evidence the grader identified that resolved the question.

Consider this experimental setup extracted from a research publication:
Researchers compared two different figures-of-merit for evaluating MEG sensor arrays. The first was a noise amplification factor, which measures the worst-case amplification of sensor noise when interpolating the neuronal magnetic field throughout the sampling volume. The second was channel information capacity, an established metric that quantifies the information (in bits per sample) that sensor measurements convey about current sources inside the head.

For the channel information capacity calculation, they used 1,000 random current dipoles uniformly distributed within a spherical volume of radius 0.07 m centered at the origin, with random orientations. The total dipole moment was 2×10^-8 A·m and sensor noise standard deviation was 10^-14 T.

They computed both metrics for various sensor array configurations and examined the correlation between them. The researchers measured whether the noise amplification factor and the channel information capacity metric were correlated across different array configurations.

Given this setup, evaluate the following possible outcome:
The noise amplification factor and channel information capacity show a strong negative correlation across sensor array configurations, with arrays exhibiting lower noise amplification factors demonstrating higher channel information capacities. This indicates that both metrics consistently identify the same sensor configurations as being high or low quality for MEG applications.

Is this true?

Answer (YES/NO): NO